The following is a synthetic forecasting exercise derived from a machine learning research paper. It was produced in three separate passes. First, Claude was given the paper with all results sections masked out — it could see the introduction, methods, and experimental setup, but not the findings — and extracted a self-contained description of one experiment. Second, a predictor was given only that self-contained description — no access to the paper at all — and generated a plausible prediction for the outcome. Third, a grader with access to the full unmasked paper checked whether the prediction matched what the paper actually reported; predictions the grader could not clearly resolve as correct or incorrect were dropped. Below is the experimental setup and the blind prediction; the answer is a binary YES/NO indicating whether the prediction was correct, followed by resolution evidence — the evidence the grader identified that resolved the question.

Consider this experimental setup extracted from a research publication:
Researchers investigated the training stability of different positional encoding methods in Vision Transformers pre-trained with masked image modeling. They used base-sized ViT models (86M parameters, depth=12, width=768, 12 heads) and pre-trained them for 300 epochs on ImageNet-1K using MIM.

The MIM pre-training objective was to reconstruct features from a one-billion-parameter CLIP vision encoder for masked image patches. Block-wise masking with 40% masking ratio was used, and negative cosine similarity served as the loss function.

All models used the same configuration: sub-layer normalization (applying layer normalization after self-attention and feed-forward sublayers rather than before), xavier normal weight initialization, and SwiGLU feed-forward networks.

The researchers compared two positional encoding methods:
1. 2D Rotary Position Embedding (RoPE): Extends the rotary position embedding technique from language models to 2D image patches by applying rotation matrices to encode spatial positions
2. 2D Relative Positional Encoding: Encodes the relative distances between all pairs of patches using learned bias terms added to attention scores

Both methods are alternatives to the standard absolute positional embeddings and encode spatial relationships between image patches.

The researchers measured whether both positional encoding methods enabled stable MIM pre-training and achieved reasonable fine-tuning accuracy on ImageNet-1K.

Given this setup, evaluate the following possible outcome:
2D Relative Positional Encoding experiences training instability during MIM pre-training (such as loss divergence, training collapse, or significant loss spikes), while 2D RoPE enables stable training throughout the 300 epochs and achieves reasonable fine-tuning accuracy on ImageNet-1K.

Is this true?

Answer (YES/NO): YES